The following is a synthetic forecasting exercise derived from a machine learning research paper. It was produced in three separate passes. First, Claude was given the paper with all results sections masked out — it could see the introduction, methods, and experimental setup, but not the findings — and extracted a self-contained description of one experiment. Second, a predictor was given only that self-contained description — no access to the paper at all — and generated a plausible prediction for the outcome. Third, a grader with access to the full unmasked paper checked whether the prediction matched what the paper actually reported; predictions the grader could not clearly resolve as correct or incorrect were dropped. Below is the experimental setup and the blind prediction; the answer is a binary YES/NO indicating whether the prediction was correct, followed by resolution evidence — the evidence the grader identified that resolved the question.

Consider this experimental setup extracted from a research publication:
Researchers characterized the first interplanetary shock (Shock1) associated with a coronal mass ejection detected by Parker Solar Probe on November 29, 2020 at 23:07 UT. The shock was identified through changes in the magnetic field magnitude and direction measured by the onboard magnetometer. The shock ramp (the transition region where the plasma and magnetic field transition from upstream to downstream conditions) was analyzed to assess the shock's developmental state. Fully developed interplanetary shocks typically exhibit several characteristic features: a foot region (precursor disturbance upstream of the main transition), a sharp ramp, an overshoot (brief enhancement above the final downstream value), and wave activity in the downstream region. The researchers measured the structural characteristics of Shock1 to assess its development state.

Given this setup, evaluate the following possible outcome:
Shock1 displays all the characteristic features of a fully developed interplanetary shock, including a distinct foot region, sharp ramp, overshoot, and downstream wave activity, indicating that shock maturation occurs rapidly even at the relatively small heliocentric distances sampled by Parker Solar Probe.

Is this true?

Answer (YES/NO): NO